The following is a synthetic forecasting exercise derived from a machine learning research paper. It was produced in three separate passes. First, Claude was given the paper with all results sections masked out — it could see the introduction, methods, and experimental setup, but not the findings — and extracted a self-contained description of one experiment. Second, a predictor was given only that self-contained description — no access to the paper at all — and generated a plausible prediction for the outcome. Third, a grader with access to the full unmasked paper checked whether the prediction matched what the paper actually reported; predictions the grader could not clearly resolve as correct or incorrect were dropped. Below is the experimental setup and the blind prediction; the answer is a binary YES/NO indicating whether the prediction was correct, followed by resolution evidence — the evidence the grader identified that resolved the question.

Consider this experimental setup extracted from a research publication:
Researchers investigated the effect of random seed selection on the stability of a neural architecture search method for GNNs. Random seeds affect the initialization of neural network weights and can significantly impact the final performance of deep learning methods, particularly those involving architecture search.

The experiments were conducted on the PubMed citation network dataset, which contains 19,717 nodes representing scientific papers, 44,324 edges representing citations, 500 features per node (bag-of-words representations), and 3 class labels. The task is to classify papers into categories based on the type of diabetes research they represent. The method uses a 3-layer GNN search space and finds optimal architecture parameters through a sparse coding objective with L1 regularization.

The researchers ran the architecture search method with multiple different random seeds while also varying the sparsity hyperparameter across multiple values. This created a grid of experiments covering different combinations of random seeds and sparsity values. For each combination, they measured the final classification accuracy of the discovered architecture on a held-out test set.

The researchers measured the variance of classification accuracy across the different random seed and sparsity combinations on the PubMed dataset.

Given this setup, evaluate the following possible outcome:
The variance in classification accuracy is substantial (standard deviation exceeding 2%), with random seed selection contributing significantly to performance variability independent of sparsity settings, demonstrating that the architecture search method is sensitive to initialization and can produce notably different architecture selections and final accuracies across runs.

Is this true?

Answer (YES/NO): NO